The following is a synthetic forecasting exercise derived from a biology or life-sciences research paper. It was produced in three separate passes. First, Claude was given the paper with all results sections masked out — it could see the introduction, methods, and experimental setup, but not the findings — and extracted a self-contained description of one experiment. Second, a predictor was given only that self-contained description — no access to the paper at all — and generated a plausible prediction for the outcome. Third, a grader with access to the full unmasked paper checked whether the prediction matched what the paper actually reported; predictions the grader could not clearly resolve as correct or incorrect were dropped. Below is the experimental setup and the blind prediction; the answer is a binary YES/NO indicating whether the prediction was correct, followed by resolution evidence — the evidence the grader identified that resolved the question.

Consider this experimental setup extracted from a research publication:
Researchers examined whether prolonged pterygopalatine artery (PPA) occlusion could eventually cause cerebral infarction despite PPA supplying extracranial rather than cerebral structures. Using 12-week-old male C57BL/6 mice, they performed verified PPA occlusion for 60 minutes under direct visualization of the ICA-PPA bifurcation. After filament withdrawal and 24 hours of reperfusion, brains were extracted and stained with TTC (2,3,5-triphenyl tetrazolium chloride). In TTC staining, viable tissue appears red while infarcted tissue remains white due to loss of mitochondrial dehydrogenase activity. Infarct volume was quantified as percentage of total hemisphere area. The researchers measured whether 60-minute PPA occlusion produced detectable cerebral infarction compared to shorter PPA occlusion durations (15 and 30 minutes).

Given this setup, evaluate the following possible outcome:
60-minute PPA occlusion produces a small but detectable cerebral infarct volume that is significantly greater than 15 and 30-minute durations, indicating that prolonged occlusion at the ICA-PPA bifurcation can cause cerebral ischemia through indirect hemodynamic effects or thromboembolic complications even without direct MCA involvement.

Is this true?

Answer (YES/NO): YES